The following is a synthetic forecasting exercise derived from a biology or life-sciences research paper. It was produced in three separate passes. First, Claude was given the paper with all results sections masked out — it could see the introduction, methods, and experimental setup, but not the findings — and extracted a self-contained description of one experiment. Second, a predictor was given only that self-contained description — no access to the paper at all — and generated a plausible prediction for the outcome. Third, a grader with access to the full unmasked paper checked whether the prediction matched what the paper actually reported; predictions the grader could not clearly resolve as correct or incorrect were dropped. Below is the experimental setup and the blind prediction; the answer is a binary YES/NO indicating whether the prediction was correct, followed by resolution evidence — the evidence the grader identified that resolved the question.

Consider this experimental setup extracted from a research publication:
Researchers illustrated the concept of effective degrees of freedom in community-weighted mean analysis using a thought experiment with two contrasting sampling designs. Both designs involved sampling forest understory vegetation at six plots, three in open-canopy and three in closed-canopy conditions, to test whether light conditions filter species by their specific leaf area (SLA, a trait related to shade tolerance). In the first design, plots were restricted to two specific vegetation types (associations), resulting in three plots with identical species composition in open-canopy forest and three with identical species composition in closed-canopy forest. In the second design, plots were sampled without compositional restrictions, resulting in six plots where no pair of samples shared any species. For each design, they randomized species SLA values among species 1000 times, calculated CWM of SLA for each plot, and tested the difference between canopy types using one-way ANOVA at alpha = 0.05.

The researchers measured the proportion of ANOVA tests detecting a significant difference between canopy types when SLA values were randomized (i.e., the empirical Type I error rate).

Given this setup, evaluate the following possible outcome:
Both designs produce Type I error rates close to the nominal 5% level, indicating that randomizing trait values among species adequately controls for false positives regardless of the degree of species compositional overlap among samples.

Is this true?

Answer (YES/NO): NO